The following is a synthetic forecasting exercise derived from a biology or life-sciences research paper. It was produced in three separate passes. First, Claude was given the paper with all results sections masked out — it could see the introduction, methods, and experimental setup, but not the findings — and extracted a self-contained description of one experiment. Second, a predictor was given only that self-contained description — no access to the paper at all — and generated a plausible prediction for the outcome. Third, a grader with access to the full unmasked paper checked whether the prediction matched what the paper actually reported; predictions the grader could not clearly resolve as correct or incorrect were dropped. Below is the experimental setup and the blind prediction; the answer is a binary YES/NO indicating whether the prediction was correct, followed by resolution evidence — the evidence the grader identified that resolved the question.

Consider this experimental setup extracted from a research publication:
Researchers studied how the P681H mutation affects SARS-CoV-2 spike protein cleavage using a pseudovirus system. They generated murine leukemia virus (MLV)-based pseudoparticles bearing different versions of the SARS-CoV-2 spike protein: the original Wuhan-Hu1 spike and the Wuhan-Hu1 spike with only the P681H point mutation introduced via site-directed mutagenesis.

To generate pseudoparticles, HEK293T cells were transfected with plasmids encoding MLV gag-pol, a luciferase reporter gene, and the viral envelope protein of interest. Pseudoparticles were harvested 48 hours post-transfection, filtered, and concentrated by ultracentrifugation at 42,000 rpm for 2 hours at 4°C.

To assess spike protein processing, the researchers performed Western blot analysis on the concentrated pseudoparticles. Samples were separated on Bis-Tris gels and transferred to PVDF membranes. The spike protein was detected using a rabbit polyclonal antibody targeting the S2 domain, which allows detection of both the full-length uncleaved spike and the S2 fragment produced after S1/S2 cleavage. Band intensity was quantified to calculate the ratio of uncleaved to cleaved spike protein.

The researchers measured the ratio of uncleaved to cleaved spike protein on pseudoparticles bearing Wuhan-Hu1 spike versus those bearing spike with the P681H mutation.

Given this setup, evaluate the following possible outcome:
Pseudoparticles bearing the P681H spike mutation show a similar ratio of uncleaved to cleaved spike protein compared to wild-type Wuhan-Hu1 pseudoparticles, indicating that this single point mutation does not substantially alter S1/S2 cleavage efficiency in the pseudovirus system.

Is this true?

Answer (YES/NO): NO